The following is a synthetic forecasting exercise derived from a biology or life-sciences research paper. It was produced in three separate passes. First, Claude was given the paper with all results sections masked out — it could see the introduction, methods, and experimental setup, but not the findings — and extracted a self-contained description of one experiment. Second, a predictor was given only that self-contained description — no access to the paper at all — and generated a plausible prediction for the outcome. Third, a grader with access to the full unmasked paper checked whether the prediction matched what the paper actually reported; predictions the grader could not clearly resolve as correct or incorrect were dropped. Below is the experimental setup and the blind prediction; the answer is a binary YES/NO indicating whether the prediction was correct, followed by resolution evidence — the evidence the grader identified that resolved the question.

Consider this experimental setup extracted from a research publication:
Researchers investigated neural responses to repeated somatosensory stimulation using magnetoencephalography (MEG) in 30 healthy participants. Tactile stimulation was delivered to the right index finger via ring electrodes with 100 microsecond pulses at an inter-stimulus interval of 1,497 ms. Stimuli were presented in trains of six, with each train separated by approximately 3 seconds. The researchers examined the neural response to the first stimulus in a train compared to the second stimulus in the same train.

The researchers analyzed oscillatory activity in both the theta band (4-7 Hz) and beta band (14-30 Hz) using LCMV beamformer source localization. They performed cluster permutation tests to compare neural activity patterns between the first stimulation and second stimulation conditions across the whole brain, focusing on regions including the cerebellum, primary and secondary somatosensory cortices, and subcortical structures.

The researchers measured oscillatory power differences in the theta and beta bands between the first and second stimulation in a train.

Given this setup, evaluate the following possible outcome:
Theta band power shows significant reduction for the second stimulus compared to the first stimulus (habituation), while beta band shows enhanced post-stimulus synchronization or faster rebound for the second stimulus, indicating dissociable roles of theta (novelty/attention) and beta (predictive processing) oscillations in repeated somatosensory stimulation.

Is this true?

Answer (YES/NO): NO